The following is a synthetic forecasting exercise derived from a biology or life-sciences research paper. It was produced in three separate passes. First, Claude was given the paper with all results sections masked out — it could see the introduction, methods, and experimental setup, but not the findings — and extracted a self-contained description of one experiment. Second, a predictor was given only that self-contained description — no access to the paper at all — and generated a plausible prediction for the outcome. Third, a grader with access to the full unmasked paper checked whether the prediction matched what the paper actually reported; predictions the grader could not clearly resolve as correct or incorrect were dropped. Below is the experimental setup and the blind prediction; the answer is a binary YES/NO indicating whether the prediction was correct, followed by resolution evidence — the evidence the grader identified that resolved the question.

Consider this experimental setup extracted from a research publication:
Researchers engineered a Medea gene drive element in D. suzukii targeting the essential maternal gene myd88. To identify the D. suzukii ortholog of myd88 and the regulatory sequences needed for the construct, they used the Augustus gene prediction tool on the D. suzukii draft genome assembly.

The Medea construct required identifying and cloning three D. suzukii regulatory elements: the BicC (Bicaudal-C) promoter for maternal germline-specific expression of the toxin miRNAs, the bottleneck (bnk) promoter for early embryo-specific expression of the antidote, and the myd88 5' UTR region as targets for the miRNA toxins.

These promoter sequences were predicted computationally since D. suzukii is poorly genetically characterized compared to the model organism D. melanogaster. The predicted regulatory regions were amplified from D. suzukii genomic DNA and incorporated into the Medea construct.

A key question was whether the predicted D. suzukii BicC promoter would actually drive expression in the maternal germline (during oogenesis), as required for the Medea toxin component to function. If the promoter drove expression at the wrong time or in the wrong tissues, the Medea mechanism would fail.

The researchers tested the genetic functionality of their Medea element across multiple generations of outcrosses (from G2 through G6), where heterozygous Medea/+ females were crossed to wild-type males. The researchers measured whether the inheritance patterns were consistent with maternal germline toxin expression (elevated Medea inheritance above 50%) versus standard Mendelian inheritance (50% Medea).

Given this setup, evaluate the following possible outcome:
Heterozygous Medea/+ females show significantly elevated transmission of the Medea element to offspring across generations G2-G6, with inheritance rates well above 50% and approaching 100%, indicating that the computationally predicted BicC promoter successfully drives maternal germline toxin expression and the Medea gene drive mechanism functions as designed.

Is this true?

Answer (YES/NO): YES